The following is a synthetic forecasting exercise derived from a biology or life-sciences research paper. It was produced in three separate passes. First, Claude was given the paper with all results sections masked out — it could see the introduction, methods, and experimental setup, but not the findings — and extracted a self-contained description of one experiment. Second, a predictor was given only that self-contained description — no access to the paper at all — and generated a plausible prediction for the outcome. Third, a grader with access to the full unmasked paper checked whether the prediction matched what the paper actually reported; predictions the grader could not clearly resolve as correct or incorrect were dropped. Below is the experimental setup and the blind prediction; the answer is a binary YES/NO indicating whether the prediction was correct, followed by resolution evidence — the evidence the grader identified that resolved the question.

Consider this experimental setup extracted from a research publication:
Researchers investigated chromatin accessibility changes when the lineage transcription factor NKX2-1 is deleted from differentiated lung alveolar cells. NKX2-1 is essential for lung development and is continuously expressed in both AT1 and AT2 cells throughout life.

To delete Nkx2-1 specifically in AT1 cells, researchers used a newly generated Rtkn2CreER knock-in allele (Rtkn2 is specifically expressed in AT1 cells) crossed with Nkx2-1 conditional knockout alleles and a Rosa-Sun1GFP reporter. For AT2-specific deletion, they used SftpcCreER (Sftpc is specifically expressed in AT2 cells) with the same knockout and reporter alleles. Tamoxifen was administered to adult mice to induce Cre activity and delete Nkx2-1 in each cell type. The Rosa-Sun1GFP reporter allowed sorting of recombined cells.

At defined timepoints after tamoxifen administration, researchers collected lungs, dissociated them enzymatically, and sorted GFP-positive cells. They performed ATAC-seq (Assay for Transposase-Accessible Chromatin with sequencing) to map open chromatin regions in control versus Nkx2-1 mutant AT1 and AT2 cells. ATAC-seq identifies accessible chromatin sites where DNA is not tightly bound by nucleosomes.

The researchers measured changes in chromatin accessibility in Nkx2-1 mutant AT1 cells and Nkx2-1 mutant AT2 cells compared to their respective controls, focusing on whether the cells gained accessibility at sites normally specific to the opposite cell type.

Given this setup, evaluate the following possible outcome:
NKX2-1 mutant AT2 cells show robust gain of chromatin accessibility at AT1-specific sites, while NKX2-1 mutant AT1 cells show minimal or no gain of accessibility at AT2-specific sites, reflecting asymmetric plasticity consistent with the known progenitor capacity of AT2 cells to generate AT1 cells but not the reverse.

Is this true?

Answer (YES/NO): NO